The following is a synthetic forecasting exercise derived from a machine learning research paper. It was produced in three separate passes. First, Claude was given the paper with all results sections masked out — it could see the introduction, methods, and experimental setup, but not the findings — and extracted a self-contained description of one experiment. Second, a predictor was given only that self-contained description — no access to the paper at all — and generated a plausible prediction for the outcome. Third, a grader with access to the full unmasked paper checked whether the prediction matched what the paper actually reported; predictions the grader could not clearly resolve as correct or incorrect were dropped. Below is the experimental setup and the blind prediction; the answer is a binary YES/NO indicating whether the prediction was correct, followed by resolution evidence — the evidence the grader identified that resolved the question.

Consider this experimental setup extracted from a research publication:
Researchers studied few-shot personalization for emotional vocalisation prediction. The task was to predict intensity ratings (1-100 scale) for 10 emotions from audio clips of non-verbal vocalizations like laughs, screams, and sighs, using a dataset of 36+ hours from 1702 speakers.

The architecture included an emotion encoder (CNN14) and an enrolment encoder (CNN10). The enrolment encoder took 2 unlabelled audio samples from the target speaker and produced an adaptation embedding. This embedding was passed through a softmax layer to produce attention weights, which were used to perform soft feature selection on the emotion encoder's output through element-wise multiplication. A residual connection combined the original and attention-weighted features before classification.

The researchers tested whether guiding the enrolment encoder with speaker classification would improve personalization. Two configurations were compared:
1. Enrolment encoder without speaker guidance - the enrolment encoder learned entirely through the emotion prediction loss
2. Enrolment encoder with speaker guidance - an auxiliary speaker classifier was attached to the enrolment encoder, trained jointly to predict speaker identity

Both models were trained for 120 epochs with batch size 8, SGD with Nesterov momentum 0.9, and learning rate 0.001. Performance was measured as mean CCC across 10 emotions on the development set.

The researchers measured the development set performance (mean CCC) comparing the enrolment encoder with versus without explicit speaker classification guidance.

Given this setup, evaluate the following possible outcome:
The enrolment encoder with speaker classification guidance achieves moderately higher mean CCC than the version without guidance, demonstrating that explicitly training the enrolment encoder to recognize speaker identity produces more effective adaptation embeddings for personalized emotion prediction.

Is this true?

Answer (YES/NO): NO